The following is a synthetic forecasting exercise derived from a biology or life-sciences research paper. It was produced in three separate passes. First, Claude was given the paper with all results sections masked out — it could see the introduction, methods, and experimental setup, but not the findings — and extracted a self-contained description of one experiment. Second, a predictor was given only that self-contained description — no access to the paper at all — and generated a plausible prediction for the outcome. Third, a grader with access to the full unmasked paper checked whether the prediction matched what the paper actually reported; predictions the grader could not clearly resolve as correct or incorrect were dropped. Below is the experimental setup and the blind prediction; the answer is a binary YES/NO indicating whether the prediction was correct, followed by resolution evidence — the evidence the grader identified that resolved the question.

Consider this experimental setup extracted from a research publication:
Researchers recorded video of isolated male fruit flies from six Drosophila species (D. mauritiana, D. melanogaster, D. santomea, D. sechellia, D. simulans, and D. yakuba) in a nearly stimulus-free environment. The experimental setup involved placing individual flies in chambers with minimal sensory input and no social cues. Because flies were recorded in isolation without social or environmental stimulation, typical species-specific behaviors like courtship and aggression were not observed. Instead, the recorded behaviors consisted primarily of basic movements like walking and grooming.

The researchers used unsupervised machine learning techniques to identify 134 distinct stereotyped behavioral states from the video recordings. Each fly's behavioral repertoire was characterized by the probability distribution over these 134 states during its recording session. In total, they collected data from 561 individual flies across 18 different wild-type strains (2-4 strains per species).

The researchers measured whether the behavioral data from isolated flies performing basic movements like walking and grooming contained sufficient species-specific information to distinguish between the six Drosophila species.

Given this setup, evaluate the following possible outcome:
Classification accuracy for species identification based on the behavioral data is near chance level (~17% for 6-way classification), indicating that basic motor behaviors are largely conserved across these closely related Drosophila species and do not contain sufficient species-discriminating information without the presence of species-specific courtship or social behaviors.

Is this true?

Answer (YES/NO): NO